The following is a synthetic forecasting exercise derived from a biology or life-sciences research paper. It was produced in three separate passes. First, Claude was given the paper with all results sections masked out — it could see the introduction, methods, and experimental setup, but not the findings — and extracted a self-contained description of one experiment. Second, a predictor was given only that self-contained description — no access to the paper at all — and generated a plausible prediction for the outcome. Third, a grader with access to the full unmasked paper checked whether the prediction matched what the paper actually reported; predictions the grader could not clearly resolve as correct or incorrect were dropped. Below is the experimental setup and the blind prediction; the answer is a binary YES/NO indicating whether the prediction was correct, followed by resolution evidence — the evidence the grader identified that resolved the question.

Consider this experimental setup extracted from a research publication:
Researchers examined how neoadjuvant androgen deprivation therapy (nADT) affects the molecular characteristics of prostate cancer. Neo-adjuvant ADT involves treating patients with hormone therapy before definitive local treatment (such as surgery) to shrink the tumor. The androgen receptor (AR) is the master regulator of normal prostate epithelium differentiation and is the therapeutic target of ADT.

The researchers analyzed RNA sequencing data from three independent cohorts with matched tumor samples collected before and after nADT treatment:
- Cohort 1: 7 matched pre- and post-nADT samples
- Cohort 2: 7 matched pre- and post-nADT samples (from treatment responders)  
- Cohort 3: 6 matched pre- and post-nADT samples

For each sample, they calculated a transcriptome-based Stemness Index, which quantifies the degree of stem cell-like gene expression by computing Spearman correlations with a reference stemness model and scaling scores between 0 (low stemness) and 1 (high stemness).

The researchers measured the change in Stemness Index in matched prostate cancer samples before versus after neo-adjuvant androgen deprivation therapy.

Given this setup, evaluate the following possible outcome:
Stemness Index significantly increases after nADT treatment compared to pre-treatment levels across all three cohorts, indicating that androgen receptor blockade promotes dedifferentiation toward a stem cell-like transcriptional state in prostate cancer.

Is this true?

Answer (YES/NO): NO